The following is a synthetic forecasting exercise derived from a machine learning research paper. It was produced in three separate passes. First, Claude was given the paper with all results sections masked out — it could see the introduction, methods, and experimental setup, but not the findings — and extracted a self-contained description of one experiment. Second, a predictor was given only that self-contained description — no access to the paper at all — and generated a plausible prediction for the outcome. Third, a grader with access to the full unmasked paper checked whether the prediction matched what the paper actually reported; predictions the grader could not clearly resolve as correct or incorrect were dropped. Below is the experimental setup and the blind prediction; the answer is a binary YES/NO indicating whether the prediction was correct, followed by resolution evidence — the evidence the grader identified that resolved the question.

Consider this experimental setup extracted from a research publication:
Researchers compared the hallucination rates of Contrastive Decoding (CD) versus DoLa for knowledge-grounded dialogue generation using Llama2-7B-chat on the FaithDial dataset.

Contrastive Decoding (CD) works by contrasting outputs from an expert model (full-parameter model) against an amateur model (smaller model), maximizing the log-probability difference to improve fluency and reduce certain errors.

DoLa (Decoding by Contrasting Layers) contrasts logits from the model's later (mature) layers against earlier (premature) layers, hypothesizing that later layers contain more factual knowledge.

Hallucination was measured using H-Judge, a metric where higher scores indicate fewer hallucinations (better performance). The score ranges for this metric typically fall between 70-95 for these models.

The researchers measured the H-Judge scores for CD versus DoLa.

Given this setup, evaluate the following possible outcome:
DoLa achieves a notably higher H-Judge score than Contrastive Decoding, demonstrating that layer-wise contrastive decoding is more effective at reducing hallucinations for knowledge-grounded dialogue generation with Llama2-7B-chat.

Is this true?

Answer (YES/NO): YES